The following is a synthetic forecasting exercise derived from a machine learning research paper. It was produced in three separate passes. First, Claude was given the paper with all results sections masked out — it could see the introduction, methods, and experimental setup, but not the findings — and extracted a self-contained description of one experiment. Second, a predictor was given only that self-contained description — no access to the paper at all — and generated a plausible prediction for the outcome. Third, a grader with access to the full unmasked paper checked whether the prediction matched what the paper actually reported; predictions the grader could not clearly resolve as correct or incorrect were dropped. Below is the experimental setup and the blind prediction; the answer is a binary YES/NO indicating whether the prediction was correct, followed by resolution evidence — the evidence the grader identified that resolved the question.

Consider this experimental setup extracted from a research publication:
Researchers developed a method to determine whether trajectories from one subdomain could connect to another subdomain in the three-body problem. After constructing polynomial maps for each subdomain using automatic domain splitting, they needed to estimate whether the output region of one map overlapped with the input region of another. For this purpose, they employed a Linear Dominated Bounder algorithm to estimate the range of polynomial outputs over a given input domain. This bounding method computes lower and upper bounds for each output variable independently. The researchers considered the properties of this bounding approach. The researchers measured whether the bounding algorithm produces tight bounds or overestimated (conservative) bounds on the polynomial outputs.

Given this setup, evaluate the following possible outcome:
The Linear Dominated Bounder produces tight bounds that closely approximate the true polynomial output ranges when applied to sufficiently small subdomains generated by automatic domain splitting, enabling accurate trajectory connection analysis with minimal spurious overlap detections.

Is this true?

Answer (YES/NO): NO